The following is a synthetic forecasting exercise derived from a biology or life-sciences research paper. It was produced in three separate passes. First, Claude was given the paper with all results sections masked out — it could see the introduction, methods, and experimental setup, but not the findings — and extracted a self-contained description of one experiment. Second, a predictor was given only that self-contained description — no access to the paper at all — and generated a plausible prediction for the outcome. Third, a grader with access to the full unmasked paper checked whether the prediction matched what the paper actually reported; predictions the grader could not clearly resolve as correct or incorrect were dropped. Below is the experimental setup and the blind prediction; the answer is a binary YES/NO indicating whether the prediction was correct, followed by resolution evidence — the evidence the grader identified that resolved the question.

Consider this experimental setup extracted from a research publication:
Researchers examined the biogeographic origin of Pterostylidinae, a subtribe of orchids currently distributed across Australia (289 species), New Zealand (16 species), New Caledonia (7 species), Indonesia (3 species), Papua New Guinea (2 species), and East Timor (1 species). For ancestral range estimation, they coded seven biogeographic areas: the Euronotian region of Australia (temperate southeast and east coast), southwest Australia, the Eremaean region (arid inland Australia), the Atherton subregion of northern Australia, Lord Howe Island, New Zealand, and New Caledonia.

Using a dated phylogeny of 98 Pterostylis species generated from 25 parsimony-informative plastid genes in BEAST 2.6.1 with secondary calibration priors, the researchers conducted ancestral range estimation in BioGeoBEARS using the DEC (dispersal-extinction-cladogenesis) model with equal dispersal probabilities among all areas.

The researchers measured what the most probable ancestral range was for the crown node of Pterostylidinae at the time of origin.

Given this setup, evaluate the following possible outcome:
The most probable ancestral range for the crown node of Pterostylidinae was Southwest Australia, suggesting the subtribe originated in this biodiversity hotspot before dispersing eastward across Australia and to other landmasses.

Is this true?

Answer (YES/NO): NO